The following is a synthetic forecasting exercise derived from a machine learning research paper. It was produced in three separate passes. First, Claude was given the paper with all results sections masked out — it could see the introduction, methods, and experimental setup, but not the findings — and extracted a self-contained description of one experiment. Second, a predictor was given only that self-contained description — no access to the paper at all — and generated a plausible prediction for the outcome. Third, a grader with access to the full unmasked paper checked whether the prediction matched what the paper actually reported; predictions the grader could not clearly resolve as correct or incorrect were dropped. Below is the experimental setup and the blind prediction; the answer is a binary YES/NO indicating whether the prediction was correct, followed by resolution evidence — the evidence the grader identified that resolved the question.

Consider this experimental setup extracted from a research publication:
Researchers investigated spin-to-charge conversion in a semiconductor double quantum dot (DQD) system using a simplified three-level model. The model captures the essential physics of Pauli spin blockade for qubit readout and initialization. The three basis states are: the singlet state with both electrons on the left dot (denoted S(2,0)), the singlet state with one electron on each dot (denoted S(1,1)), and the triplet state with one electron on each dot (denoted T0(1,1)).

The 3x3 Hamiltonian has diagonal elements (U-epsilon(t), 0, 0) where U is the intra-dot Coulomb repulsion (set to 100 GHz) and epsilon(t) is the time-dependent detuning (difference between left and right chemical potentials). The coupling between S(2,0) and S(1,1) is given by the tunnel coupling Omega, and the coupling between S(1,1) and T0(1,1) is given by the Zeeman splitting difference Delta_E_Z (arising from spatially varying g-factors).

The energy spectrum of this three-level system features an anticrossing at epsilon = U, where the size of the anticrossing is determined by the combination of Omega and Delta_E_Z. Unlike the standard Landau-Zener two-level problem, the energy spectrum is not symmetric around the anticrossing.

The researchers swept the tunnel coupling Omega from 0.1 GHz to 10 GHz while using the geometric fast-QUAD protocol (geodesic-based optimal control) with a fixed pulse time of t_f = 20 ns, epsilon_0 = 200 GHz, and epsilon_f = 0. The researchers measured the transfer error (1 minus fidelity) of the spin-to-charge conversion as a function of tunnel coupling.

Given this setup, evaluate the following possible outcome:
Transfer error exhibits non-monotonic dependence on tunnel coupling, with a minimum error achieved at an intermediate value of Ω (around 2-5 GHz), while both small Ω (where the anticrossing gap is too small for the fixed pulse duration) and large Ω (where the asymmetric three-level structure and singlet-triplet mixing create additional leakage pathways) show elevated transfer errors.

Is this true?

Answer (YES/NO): NO